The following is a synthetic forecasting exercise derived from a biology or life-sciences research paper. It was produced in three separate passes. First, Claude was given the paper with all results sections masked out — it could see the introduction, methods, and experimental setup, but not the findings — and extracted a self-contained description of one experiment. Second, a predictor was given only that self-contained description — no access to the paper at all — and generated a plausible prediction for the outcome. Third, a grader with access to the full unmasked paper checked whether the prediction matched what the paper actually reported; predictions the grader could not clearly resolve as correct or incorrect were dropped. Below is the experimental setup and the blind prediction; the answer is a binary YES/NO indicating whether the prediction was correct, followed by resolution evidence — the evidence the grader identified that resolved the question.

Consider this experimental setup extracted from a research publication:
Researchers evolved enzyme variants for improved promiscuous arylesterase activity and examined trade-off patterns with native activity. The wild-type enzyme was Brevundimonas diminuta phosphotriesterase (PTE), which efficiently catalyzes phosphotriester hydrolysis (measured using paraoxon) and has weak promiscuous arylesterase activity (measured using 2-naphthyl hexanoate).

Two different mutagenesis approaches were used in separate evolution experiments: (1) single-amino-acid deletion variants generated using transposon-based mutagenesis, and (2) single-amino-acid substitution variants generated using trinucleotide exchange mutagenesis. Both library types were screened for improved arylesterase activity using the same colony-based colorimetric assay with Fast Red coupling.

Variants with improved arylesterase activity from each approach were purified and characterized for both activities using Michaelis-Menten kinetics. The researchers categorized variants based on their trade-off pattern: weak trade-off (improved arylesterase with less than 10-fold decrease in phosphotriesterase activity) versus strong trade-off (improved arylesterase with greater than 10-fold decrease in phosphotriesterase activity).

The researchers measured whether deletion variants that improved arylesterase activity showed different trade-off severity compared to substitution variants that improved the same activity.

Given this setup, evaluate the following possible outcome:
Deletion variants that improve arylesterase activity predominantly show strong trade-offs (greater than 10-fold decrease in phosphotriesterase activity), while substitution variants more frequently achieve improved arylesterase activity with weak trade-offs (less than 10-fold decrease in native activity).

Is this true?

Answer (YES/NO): NO